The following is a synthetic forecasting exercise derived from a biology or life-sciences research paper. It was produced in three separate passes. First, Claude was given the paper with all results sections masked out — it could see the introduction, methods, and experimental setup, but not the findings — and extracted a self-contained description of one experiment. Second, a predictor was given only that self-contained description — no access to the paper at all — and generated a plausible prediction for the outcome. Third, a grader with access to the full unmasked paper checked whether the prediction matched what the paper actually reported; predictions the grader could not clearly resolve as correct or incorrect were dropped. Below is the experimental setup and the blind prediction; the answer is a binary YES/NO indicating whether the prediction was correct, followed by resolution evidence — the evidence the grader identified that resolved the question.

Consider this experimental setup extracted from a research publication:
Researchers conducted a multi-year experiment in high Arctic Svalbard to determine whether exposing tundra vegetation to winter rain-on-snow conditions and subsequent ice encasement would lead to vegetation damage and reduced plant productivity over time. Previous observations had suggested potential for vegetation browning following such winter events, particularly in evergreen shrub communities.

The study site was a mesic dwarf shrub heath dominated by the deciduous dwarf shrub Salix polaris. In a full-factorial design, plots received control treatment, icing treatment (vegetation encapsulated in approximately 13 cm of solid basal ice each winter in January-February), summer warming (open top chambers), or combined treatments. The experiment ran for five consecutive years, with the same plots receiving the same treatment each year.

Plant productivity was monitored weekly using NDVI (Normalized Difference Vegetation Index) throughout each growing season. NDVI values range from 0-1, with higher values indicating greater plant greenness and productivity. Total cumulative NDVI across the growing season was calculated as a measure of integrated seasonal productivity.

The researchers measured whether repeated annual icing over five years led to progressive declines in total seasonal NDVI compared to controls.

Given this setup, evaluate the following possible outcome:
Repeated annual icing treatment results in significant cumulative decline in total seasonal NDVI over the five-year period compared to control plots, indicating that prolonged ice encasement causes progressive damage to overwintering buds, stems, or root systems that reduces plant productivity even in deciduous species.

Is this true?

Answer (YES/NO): NO